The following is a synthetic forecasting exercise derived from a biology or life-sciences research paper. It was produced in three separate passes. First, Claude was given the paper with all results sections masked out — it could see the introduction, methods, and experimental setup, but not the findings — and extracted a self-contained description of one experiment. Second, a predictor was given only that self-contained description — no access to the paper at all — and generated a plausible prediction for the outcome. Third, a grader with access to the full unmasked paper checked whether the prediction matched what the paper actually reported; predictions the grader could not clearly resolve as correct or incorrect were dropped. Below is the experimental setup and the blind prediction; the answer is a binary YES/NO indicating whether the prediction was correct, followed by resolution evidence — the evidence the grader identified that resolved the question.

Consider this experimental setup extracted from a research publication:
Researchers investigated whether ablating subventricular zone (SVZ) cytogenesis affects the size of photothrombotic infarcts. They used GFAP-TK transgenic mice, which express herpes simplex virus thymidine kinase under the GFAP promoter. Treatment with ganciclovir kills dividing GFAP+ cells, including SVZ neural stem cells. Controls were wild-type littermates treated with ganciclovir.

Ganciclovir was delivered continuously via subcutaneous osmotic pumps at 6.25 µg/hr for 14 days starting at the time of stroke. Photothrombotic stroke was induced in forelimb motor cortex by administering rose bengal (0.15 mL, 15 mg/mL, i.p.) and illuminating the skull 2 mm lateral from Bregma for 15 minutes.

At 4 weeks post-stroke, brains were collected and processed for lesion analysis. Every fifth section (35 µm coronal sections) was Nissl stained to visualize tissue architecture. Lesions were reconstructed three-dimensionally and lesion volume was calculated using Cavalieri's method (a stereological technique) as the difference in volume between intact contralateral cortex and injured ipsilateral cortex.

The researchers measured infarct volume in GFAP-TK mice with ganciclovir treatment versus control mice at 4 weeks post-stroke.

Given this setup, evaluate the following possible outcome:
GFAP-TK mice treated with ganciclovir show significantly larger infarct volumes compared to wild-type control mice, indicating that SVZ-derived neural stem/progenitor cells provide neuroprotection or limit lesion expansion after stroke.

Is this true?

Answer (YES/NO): NO